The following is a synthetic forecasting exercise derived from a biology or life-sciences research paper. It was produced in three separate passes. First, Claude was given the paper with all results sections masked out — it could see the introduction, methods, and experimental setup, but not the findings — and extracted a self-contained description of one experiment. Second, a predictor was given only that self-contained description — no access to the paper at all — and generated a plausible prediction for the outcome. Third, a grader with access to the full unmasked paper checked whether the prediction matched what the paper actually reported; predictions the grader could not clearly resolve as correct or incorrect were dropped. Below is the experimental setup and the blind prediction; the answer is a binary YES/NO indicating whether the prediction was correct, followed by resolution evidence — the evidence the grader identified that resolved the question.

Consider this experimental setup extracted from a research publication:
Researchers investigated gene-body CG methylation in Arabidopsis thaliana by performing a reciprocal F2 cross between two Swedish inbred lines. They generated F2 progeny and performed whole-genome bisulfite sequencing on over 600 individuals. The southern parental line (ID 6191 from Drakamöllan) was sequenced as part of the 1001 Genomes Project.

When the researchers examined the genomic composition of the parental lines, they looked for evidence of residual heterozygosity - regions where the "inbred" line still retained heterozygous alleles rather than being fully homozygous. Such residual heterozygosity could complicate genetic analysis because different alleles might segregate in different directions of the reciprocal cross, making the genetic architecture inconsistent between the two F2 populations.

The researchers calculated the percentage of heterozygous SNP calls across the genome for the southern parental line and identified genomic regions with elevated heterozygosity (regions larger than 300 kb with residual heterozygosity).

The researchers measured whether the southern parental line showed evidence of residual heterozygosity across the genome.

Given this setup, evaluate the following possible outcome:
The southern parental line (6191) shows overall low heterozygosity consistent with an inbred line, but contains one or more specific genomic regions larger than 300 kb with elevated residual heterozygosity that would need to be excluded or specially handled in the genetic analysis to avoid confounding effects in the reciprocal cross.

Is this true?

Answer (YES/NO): YES